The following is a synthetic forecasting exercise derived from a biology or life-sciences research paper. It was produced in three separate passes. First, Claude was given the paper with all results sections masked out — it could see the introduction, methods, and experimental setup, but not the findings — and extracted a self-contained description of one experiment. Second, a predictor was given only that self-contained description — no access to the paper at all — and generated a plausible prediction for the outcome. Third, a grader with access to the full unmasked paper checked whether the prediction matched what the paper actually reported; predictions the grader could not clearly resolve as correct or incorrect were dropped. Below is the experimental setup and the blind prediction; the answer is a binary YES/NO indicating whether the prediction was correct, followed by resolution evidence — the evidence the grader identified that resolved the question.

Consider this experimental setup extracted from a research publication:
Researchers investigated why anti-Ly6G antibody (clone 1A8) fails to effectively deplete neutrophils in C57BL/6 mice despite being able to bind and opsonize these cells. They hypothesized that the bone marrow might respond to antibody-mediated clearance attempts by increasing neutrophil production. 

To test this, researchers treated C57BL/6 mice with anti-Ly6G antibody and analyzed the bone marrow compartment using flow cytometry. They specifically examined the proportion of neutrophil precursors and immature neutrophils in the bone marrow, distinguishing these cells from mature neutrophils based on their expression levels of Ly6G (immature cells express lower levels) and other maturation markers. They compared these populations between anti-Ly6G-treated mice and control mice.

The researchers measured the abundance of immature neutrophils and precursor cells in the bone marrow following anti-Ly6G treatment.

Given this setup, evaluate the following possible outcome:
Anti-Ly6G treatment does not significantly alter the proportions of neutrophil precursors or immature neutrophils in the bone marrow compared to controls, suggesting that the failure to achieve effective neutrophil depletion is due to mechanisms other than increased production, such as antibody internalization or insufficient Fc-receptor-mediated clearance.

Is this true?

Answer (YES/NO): NO